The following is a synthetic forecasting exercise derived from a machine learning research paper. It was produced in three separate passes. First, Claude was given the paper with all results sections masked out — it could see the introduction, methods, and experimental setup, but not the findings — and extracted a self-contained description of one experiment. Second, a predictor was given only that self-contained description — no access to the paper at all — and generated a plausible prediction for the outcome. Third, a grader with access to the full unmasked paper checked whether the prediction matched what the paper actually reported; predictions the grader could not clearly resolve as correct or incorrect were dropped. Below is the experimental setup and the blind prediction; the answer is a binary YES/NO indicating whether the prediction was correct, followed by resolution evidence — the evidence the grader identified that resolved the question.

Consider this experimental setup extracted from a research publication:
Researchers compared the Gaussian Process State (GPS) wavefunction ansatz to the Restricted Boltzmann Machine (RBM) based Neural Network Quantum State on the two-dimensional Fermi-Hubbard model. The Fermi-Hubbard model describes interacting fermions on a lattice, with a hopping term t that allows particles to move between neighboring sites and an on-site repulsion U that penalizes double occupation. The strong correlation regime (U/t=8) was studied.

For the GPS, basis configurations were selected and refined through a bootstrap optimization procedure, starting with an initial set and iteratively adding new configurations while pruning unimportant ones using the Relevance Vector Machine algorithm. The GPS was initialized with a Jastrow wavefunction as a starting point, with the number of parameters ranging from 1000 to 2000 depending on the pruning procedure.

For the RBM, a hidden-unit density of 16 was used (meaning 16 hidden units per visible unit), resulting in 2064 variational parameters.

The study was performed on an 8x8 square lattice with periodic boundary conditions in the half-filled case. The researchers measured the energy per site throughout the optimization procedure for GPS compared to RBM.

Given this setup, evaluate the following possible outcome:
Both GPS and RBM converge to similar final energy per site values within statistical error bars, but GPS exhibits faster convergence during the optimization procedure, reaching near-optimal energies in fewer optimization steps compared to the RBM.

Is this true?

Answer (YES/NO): NO